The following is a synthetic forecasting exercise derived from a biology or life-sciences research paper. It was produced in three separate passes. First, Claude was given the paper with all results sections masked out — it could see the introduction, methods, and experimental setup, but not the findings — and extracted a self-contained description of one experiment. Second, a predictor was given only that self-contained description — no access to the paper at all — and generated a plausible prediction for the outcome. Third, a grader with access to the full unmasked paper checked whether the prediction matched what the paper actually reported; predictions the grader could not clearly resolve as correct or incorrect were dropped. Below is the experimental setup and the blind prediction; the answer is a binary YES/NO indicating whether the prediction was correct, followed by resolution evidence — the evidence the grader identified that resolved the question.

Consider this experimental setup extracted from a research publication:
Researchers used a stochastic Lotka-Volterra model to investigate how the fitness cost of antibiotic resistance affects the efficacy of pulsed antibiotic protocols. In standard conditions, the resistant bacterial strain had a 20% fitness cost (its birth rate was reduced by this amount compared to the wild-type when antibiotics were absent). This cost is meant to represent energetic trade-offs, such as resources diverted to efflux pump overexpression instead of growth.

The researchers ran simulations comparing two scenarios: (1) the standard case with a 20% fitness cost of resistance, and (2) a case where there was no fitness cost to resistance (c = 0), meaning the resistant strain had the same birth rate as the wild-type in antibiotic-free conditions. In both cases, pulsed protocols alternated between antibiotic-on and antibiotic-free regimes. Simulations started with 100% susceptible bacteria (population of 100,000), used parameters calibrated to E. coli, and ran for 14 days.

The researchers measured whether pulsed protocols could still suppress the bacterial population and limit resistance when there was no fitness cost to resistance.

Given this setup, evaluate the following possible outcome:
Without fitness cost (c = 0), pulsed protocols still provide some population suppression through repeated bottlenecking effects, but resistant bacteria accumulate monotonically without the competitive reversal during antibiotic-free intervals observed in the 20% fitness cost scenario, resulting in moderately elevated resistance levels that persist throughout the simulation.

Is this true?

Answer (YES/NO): NO